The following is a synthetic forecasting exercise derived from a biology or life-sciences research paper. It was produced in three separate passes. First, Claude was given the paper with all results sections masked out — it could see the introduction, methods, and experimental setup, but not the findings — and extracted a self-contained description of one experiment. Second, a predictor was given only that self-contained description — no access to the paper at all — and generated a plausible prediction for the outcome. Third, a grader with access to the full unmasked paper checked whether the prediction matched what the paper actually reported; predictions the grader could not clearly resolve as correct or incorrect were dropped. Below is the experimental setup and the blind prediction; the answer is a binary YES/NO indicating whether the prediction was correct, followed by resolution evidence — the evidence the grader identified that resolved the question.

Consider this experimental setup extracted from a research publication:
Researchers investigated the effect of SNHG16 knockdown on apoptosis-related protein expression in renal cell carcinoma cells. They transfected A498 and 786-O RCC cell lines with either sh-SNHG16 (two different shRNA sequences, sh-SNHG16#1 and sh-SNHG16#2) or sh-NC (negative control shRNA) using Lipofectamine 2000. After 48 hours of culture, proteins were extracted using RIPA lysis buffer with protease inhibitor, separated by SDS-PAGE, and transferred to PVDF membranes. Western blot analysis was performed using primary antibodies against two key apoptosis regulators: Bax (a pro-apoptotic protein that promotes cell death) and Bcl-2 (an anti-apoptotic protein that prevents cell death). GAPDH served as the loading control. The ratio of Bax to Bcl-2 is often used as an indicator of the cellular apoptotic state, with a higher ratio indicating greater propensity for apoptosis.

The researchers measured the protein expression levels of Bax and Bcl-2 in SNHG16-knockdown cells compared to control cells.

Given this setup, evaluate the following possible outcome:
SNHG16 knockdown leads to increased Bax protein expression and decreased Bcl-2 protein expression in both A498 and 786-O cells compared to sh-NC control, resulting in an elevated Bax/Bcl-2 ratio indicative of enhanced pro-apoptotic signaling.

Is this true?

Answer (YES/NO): YES